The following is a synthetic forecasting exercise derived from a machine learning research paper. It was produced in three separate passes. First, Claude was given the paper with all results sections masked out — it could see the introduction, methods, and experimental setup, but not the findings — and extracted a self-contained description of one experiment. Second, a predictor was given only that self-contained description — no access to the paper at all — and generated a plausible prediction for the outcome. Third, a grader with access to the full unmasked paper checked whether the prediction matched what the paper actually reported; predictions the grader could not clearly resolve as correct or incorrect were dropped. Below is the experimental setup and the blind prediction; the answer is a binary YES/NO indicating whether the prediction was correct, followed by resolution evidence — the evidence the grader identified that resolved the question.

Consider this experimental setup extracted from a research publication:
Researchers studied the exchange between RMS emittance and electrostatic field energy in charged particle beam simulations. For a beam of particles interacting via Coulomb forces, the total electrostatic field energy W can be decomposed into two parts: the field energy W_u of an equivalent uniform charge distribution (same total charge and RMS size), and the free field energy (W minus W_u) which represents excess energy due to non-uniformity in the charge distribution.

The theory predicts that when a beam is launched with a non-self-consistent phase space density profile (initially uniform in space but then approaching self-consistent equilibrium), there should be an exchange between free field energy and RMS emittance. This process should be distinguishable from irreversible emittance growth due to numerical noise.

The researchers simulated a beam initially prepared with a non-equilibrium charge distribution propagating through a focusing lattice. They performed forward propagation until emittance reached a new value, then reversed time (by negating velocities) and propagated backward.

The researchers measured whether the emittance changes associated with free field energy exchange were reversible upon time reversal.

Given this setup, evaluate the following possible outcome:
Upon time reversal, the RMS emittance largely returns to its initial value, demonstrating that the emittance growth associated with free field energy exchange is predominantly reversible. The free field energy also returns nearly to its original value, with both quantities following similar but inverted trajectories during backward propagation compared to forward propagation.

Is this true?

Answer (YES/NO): YES